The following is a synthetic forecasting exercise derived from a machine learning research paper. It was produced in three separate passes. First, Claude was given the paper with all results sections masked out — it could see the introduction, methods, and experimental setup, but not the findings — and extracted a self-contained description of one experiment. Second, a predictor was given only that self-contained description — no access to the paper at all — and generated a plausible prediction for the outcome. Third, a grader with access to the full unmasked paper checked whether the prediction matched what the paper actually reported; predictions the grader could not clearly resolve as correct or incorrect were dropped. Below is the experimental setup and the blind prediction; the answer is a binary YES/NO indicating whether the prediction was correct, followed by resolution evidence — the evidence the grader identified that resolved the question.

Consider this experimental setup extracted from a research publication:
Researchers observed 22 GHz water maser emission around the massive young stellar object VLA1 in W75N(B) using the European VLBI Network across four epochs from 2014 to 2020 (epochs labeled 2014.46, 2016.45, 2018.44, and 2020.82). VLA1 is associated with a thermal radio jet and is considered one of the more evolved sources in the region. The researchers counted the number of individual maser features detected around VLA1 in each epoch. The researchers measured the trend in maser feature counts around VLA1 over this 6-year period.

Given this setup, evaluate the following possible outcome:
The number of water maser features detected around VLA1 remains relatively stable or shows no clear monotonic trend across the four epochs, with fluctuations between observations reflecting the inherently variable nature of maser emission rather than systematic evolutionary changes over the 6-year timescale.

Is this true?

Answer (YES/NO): NO